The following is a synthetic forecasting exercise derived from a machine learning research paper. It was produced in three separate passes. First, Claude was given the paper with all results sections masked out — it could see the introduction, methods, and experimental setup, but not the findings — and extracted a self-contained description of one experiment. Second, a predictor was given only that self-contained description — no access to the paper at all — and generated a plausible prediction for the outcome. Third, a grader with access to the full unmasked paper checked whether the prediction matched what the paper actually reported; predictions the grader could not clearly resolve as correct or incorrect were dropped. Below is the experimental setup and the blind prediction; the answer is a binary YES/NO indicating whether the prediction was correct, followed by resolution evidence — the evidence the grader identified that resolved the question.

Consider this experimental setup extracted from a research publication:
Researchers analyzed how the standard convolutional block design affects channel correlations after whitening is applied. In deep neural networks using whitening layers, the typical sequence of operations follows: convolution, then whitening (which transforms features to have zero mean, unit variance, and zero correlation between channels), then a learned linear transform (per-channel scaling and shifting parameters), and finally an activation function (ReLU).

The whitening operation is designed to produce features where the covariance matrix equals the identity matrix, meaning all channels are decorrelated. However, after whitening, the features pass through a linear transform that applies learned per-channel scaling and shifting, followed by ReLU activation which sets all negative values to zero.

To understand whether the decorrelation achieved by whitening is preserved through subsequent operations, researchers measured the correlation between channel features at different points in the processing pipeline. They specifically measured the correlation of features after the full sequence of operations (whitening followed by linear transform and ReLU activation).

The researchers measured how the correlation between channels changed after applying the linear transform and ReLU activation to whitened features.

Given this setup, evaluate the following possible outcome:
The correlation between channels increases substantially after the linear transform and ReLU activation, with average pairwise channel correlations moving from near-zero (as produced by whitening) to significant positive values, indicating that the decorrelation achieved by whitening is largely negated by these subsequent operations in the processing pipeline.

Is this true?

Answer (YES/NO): YES